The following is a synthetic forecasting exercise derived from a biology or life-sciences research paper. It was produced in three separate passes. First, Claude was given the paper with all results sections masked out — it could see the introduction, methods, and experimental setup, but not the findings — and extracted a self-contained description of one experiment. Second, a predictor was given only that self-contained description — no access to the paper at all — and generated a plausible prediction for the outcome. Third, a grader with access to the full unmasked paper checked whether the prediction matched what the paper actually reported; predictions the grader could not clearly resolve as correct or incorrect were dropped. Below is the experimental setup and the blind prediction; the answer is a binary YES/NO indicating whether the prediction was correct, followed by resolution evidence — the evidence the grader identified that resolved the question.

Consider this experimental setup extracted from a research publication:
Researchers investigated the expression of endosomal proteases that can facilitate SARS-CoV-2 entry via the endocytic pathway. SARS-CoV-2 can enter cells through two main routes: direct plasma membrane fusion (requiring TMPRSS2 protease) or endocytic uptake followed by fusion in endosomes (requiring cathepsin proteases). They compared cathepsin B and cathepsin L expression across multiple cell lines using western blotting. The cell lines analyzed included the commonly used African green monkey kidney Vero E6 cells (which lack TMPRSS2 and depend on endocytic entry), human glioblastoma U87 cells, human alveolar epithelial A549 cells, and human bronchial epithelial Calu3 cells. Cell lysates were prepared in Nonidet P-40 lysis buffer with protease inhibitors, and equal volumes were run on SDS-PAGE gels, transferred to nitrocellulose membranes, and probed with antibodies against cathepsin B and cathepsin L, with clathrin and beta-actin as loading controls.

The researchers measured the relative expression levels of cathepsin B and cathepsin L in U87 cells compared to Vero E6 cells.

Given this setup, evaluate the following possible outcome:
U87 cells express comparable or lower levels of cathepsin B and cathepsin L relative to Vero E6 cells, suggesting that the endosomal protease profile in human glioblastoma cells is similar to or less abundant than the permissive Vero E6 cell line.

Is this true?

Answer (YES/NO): NO